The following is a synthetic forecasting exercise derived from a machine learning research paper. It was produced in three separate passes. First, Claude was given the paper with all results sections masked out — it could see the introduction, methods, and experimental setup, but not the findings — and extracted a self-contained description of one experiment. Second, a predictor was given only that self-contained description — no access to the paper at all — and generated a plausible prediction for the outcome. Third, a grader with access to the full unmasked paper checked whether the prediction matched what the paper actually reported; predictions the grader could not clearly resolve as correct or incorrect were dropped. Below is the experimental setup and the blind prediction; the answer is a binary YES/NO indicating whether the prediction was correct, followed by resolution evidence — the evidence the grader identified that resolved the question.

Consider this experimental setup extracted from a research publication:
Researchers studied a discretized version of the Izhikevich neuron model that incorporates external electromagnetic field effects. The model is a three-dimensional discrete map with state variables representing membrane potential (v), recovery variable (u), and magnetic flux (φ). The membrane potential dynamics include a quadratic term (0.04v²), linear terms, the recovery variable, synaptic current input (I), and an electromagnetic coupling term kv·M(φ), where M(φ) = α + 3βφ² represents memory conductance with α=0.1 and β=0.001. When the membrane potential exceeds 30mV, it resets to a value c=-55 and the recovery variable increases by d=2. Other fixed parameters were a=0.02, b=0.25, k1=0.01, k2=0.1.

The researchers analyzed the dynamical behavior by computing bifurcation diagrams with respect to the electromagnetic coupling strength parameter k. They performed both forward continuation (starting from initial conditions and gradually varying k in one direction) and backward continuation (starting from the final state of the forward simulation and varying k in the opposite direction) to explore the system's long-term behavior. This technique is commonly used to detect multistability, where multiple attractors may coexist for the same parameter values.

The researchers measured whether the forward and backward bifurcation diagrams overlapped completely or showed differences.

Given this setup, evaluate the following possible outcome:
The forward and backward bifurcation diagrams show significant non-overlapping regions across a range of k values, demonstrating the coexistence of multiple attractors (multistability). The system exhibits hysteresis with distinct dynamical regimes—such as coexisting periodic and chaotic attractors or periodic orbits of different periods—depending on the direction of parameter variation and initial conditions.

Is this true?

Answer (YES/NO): YES